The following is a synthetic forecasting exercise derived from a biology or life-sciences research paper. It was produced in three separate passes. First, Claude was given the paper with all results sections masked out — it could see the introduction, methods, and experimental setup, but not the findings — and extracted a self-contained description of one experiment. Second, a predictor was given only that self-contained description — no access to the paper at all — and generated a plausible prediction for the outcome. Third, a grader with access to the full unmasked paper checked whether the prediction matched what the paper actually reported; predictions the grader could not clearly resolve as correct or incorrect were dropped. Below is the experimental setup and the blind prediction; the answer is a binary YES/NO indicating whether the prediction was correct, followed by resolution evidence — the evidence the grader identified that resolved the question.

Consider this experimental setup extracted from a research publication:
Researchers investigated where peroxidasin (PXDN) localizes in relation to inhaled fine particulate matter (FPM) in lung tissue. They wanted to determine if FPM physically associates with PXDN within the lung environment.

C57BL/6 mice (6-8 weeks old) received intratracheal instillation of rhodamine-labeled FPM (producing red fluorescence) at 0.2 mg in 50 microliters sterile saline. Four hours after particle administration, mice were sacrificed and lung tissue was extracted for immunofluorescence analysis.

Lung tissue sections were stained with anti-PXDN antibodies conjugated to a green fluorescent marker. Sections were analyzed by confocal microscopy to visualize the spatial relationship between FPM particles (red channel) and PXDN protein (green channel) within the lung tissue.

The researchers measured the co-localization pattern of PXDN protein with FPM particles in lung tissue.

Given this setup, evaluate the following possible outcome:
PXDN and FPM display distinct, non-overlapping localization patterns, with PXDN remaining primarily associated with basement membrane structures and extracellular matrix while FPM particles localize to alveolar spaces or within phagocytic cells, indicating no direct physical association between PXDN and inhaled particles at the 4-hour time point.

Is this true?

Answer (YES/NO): NO